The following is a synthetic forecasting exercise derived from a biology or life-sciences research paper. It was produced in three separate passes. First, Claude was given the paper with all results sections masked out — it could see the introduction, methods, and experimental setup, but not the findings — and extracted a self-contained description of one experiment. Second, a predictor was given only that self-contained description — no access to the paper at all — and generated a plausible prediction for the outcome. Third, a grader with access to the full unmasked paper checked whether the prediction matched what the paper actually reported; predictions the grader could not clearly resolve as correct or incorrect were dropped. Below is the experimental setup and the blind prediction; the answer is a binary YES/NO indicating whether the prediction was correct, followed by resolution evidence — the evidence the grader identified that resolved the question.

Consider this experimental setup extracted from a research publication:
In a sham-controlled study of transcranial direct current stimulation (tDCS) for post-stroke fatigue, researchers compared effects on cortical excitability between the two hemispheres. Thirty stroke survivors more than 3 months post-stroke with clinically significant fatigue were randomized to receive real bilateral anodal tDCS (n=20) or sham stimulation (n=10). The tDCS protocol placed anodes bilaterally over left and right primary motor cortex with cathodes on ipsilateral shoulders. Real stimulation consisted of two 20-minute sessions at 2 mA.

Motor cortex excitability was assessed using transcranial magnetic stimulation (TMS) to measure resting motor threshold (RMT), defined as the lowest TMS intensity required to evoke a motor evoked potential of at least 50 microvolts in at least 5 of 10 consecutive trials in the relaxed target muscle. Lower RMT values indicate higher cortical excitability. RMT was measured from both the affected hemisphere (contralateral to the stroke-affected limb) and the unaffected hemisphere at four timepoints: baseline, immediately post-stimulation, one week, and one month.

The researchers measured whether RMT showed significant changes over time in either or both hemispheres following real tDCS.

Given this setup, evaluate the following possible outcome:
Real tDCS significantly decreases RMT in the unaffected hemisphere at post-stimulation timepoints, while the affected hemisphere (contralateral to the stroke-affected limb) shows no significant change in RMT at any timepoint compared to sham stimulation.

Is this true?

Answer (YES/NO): NO